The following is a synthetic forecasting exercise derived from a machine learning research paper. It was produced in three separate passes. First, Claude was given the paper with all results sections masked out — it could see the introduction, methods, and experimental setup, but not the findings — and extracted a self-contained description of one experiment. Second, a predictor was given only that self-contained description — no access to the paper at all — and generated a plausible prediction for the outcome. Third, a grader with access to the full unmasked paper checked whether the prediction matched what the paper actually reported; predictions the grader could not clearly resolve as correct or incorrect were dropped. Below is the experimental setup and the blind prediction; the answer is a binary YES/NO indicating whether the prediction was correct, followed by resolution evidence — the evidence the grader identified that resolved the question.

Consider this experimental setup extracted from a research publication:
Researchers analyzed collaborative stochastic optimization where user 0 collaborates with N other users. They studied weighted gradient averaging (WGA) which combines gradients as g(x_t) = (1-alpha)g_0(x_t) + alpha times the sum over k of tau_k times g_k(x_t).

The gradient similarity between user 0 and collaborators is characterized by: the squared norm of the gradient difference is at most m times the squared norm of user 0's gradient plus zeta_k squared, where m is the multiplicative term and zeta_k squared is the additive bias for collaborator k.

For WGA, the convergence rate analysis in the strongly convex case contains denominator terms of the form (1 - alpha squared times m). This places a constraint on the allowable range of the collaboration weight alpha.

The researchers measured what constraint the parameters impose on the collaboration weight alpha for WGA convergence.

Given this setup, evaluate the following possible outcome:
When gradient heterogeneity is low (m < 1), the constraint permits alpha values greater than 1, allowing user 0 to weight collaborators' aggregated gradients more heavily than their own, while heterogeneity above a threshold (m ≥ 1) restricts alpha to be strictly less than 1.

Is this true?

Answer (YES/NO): NO